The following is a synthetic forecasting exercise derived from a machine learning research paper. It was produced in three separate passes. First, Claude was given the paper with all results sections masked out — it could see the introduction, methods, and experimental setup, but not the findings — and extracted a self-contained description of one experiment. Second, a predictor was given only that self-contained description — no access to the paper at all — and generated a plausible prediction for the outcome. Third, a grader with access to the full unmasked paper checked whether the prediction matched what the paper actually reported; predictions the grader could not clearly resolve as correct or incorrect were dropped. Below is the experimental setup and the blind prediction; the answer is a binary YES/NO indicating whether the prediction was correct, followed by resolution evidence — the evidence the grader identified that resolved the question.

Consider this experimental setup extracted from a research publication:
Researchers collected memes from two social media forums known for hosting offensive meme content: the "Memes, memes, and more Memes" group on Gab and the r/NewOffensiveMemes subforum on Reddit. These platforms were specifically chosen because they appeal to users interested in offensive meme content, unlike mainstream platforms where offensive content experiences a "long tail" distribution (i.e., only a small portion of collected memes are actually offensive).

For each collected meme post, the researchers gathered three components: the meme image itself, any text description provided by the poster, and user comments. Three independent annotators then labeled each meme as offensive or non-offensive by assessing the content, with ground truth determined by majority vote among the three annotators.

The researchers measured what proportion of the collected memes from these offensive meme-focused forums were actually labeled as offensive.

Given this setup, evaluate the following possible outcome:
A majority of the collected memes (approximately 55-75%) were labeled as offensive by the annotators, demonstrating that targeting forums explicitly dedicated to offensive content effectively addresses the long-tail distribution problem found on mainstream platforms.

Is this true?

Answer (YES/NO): NO